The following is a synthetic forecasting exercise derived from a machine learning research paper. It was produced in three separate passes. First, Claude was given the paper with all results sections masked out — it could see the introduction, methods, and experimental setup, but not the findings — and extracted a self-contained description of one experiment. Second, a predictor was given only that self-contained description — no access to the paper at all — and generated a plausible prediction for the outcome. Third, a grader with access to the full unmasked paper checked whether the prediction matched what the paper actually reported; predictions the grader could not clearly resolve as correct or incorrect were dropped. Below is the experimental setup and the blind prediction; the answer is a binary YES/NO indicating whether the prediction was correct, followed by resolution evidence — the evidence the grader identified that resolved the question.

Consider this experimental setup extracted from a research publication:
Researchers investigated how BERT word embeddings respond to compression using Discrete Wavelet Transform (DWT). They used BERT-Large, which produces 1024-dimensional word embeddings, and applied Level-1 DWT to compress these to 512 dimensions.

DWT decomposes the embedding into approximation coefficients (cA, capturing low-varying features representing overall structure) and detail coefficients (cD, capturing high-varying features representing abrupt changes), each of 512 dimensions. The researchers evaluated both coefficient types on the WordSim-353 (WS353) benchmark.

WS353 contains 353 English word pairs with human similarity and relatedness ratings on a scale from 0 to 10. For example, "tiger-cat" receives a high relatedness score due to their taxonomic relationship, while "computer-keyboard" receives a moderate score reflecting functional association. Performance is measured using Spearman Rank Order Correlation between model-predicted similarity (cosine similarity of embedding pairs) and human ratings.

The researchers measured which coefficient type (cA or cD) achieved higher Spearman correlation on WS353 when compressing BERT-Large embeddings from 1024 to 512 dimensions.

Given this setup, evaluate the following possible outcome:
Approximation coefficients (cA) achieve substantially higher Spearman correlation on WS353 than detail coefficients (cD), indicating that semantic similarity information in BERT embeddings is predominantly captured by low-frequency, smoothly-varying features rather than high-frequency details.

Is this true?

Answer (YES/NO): NO